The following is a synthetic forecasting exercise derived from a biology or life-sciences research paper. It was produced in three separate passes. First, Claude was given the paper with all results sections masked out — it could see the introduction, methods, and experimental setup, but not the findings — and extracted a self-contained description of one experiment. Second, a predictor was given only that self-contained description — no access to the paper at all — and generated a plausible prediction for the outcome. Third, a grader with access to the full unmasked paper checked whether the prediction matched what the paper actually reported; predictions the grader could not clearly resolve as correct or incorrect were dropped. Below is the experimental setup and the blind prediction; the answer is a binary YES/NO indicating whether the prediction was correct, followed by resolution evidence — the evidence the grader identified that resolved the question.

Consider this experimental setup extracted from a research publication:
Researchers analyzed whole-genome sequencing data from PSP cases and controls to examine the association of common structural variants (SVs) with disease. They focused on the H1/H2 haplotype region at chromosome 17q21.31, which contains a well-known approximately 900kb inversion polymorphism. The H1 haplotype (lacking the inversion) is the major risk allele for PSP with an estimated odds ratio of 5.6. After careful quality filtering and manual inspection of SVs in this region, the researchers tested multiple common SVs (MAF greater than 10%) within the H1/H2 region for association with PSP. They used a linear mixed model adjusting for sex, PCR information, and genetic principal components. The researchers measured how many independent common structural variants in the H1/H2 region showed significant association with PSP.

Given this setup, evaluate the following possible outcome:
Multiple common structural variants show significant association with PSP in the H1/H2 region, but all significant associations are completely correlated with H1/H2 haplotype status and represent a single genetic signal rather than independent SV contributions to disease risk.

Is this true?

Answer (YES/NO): NO